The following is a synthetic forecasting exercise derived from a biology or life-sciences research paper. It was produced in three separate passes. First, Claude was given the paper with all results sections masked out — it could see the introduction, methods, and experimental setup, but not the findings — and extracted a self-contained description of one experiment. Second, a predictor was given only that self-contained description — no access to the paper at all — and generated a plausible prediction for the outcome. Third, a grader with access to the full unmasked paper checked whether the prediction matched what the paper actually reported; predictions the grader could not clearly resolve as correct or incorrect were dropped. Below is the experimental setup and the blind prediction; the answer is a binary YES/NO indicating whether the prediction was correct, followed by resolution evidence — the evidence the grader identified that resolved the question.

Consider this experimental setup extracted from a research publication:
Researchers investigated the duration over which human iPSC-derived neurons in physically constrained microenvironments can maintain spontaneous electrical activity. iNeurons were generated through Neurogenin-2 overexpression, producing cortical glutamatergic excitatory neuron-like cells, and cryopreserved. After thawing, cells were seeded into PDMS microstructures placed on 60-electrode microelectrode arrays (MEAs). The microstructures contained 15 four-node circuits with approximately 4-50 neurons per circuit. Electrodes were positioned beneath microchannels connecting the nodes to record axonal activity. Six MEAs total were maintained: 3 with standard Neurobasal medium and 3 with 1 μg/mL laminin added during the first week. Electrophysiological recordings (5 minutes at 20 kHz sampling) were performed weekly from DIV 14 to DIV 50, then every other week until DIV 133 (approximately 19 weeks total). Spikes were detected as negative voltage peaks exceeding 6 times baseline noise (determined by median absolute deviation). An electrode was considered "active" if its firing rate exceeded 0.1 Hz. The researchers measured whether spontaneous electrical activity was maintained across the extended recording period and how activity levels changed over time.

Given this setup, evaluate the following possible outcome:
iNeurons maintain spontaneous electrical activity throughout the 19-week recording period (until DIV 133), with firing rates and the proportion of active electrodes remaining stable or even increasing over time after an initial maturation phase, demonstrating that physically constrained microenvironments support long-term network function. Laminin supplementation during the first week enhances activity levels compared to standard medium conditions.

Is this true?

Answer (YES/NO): NO